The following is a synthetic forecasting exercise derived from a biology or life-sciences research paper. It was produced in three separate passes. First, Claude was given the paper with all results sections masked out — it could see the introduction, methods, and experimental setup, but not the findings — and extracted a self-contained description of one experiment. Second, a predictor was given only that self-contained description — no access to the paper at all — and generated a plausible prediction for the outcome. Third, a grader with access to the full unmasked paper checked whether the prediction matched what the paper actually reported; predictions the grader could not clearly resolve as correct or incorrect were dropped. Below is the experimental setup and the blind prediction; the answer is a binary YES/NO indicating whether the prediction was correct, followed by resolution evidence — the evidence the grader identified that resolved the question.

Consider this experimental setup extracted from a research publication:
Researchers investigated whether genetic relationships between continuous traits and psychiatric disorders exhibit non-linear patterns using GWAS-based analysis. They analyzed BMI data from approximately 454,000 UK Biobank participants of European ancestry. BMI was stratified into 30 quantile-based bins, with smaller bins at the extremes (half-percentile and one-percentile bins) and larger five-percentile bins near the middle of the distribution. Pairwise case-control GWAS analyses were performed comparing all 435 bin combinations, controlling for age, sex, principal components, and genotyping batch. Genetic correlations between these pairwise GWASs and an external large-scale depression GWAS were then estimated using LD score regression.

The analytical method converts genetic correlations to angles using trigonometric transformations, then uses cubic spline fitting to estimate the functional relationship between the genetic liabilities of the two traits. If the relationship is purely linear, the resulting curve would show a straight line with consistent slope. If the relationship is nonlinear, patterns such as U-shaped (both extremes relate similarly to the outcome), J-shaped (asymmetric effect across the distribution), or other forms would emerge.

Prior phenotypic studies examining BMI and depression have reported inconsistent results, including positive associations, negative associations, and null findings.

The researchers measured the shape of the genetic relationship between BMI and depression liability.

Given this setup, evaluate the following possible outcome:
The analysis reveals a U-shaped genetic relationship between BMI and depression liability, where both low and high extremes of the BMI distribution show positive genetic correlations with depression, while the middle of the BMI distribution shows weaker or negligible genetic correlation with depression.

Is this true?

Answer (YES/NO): NO